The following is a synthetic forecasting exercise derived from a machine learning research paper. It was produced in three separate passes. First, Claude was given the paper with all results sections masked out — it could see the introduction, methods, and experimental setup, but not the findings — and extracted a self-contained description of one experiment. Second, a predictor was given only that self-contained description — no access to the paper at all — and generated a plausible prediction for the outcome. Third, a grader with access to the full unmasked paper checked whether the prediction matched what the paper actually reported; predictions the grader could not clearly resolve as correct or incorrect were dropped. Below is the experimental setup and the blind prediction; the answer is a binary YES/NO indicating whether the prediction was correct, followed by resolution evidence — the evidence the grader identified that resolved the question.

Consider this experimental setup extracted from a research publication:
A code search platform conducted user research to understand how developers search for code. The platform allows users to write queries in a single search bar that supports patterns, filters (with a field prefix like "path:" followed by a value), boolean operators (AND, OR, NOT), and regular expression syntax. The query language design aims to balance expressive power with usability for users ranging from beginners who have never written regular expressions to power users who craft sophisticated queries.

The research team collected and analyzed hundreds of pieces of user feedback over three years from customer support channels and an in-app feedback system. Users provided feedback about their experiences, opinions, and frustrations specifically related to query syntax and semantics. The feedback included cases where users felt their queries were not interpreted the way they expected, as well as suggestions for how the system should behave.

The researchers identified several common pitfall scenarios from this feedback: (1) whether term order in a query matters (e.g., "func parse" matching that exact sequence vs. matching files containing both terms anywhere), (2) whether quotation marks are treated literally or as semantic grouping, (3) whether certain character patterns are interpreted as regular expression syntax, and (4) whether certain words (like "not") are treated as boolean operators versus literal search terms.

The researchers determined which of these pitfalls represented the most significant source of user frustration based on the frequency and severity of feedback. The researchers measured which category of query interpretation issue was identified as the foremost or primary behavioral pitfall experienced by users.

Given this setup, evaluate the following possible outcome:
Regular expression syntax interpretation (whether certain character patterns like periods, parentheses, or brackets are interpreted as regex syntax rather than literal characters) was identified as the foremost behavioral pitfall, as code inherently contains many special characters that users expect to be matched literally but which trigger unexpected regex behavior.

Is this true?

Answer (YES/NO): NO